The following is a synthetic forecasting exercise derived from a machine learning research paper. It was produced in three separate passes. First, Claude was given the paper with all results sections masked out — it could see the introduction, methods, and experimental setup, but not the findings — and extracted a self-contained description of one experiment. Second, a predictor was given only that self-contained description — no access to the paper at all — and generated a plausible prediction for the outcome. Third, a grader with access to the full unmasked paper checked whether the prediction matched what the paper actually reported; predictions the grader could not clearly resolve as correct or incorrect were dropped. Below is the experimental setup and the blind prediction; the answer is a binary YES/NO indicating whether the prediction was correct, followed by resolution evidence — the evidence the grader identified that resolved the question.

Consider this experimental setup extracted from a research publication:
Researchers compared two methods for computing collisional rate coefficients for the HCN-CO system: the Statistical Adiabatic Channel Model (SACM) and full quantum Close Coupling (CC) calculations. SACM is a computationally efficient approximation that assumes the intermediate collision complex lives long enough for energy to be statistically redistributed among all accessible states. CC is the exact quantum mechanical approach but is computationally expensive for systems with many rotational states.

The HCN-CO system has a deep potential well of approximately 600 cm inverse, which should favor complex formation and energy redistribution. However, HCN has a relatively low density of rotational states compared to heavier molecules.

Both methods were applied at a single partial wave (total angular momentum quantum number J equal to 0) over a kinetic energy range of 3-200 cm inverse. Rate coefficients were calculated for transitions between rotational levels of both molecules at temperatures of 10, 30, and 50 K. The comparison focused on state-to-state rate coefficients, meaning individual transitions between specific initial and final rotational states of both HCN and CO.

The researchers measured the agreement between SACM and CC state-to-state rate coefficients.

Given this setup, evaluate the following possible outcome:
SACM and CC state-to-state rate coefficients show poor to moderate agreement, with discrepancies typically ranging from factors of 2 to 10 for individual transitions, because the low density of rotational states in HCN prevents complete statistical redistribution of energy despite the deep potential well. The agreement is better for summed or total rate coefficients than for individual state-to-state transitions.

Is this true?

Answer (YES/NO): NO